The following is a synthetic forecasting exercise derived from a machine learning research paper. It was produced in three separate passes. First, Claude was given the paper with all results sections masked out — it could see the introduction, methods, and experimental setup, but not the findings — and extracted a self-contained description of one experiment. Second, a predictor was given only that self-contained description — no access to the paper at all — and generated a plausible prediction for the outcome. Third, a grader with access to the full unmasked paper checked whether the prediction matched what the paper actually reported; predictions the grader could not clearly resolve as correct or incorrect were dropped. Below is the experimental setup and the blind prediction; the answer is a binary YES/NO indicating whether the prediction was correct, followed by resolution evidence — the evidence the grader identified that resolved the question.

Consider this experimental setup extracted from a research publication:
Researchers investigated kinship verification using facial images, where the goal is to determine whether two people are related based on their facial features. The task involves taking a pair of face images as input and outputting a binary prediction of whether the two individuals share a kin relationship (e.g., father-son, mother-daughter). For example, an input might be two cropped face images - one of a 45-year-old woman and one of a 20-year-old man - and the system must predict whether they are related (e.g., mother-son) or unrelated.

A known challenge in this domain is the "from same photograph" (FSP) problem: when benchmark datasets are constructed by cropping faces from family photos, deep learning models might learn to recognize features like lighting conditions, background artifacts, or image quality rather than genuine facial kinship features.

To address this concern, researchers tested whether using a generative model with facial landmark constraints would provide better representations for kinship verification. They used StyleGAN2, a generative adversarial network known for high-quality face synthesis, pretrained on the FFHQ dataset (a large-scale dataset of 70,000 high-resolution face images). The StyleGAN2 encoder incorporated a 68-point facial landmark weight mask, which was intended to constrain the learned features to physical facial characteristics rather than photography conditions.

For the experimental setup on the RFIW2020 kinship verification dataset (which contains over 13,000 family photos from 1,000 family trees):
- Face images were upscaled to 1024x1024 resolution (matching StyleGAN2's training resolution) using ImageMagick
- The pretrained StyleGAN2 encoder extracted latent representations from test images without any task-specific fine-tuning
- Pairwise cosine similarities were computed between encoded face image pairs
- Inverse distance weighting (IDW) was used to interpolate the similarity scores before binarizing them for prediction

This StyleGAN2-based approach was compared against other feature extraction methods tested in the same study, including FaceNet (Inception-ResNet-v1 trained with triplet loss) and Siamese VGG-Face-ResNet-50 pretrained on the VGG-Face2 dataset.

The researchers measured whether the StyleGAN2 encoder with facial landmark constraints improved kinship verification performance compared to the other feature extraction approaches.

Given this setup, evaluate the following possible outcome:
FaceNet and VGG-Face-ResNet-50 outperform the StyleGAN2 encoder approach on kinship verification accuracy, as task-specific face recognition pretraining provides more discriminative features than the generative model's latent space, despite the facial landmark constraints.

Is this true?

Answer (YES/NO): YES